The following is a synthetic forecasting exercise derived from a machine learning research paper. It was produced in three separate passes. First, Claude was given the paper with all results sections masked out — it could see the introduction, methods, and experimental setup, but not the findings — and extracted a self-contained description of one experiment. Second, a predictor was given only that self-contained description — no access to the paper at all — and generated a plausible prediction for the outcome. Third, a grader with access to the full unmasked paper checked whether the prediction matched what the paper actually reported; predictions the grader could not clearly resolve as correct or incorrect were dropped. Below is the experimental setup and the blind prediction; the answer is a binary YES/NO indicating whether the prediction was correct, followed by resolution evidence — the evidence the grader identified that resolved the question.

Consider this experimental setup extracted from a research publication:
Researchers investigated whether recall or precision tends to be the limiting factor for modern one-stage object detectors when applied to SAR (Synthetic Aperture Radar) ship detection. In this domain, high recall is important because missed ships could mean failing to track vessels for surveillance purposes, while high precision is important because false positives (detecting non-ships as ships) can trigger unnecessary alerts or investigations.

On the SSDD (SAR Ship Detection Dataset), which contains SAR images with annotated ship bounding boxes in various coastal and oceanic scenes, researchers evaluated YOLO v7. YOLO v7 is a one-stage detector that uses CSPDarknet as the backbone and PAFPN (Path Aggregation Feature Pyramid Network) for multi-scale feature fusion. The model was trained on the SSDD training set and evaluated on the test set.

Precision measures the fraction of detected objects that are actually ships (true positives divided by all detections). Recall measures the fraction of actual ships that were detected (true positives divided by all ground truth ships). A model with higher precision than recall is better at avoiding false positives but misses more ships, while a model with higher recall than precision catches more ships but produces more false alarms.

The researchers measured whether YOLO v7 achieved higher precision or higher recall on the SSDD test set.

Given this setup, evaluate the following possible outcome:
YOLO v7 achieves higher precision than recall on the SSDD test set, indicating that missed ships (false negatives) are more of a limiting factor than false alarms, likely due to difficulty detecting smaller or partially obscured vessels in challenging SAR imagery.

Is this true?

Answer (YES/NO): YES